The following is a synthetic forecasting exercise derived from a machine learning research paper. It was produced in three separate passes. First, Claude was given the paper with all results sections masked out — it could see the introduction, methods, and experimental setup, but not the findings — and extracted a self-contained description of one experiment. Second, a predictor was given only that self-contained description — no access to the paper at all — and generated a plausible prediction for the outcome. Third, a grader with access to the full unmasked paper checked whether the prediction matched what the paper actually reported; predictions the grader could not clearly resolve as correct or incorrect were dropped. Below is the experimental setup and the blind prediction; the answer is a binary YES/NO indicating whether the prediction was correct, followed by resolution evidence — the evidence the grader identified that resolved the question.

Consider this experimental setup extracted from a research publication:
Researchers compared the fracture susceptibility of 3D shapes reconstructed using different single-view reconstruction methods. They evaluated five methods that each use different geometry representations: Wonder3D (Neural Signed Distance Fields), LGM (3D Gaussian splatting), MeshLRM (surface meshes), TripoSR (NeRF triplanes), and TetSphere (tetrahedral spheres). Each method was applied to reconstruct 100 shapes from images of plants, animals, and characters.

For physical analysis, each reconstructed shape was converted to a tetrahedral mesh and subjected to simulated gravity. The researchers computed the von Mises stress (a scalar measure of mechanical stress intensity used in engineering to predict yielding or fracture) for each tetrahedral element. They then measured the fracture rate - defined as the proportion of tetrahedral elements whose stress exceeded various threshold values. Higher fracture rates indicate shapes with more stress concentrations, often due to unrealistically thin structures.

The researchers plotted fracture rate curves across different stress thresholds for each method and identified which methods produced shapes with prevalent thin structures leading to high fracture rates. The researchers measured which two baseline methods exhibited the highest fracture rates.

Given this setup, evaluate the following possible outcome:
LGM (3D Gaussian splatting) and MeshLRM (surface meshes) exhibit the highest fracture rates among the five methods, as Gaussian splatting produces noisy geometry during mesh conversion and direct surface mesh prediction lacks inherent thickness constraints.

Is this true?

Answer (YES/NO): NO